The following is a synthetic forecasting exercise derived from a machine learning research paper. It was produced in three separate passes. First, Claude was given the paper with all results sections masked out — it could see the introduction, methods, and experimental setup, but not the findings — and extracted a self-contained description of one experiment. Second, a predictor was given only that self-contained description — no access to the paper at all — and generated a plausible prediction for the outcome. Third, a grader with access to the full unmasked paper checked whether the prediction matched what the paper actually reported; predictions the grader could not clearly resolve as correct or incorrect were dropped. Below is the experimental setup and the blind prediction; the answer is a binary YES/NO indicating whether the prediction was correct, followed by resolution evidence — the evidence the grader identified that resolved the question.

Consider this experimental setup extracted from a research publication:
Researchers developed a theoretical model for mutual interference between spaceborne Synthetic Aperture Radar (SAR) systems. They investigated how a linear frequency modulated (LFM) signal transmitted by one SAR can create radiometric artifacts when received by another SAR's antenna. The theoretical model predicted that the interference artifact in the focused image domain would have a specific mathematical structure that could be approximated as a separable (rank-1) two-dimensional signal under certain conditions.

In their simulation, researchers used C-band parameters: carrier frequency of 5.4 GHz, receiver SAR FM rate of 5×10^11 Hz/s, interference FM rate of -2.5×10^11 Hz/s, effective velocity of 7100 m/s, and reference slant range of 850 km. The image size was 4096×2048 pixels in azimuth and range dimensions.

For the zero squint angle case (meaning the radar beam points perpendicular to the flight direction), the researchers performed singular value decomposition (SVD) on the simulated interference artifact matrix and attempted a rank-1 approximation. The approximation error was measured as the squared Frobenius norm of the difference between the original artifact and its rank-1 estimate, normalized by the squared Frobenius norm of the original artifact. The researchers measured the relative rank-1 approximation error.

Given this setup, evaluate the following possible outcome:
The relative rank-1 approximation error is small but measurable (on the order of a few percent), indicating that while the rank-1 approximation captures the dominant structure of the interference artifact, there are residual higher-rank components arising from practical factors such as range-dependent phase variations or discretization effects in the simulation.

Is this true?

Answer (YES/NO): YES